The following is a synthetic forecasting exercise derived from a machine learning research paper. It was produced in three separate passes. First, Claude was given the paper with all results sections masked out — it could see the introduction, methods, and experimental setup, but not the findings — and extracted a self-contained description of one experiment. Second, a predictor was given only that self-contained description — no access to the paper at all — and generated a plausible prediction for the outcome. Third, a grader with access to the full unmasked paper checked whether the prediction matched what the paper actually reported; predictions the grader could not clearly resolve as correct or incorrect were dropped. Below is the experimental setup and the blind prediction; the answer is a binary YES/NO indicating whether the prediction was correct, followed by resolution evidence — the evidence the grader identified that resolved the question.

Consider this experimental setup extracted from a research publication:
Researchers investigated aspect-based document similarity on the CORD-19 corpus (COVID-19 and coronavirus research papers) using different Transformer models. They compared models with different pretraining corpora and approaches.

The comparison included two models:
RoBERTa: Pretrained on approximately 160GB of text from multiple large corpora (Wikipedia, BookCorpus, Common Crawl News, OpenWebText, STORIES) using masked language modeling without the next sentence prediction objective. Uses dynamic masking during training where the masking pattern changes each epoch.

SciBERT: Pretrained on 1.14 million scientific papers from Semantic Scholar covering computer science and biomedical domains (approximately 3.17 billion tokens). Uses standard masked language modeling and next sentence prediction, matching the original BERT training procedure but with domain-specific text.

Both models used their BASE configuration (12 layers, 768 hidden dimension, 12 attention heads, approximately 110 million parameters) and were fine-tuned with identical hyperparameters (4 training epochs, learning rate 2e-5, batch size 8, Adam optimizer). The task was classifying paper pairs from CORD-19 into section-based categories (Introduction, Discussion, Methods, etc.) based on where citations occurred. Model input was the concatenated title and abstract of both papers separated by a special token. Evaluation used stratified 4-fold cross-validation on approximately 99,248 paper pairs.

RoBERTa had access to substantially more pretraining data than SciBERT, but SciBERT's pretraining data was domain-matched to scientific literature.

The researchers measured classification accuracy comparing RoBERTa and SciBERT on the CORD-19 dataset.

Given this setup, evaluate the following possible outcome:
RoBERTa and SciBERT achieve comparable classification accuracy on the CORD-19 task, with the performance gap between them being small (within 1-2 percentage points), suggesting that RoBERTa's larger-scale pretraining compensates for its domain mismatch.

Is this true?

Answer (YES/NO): NO